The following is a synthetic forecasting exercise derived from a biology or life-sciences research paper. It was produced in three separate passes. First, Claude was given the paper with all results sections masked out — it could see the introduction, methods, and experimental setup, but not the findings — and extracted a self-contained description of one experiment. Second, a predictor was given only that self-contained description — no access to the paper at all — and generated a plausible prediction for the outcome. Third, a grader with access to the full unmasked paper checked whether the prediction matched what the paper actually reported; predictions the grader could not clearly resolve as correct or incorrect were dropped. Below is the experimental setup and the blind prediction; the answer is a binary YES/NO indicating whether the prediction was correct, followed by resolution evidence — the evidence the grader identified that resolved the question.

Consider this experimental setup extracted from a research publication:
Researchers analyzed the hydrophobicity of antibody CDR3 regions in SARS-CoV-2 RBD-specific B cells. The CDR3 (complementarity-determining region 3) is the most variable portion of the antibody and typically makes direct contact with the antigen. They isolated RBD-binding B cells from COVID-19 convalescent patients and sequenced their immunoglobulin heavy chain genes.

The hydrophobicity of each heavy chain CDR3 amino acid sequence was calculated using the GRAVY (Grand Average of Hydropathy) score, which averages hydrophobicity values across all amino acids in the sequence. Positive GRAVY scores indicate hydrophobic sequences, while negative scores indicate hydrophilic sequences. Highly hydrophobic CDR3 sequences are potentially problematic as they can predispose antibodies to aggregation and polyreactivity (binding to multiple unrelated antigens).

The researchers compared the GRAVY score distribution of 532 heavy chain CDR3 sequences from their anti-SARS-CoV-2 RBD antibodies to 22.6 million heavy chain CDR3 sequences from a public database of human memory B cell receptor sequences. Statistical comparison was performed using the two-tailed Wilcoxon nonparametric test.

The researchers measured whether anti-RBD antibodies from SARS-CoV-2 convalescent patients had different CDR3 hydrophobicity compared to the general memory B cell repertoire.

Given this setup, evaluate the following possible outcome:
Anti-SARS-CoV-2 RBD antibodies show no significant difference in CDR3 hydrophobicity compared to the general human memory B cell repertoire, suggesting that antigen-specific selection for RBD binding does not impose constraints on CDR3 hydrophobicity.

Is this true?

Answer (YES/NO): NO